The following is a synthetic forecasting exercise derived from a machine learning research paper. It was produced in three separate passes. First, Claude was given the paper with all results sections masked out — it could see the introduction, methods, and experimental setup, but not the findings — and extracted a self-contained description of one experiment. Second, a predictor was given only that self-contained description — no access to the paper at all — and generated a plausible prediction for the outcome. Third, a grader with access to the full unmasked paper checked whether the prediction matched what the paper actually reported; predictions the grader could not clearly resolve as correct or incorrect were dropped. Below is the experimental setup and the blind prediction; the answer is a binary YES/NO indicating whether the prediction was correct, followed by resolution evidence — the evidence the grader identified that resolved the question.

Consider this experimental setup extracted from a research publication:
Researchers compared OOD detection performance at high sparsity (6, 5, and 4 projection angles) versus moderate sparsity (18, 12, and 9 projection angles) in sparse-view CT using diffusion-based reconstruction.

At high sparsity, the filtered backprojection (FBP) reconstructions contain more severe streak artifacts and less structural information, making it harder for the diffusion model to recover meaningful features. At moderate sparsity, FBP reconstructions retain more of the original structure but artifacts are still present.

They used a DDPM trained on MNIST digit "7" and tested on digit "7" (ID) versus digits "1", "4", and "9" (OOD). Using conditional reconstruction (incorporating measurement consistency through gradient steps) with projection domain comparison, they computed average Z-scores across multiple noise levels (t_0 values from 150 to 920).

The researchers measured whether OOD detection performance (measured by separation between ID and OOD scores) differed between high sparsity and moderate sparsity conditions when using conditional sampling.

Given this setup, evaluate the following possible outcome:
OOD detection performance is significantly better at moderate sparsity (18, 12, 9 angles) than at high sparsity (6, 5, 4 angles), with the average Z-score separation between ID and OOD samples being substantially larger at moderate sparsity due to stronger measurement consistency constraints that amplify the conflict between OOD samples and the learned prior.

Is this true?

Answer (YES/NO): NO